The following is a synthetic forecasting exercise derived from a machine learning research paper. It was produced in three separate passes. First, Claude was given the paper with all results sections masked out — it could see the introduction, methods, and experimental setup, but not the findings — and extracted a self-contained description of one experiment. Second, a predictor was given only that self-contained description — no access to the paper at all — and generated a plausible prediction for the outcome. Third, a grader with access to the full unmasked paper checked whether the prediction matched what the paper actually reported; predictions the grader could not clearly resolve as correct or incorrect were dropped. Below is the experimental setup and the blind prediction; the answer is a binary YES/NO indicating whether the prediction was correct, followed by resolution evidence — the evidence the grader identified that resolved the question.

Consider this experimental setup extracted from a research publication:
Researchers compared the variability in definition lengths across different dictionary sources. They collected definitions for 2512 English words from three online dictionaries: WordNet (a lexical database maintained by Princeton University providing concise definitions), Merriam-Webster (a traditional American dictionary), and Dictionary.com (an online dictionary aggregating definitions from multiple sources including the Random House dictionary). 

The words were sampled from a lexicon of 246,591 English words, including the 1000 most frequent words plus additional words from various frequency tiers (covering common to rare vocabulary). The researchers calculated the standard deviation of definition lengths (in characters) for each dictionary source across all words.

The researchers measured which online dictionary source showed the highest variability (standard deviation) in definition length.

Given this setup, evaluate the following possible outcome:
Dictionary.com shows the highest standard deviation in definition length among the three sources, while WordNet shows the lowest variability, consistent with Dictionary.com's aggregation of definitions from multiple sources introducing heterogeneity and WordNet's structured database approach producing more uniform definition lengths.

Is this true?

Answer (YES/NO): YES